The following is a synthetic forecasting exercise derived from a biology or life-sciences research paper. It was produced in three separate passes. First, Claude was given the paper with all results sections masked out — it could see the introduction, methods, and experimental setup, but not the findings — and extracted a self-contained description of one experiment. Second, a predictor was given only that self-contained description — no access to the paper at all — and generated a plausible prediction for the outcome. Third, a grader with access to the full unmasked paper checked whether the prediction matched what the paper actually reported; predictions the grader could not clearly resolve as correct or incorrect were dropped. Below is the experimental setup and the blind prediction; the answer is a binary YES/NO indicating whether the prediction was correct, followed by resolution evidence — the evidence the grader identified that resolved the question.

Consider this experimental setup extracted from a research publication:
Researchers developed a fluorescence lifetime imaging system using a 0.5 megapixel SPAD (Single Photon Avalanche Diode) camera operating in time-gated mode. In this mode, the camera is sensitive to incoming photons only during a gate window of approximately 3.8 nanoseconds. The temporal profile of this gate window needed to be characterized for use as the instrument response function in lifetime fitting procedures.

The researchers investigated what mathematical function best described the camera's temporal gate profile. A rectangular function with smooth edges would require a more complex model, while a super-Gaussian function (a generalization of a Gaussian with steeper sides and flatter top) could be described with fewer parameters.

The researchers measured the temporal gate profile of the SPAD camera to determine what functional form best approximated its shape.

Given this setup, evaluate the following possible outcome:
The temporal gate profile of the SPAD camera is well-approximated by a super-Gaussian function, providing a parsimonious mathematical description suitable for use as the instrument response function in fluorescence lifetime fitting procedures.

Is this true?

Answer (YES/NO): YES